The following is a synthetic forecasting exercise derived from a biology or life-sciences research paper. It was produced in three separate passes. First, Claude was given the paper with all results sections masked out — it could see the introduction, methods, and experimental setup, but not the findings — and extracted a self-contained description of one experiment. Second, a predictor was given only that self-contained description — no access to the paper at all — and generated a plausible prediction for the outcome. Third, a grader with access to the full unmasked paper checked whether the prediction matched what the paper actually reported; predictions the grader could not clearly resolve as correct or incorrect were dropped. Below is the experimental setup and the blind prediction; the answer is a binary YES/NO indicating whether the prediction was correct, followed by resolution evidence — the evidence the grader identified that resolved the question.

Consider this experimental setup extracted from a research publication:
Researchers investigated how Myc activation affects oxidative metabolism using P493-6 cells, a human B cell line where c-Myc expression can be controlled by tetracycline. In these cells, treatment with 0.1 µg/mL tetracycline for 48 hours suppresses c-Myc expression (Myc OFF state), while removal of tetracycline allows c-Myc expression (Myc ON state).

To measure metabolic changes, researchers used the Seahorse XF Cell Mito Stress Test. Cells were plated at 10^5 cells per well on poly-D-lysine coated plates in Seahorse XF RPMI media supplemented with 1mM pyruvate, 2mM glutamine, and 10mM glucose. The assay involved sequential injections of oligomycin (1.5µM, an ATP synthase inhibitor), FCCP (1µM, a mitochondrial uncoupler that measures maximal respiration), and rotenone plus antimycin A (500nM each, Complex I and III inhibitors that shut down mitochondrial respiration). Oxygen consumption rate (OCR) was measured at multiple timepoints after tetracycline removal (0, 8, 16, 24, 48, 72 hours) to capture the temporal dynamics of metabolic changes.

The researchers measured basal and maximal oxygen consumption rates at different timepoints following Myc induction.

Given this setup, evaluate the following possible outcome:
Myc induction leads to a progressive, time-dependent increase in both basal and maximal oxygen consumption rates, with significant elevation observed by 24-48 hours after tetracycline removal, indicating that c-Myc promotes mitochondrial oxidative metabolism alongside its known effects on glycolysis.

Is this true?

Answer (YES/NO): YES